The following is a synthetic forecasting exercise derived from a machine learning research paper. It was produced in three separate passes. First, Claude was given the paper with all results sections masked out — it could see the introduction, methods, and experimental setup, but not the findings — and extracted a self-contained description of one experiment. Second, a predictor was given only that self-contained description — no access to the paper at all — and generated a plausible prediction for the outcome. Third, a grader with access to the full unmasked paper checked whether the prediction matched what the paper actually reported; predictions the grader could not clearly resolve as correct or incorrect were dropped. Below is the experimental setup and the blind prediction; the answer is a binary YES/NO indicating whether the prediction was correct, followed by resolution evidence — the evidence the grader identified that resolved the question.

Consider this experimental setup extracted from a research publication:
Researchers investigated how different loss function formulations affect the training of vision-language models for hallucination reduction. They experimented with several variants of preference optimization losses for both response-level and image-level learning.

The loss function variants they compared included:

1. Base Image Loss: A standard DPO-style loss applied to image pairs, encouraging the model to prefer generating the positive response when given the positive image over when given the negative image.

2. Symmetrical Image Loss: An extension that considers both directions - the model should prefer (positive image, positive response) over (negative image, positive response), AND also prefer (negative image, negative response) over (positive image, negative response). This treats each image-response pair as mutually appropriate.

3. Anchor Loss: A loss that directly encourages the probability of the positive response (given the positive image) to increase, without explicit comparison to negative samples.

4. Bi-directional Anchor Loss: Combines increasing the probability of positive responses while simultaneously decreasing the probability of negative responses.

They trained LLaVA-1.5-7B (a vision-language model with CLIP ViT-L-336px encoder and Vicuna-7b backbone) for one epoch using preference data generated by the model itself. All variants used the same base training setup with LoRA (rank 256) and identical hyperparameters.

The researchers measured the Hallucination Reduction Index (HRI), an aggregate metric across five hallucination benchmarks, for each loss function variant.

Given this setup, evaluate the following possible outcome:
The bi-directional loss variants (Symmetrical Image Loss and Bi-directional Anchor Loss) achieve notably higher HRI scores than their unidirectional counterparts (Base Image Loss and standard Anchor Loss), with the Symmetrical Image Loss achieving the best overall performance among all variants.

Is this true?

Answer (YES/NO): NO